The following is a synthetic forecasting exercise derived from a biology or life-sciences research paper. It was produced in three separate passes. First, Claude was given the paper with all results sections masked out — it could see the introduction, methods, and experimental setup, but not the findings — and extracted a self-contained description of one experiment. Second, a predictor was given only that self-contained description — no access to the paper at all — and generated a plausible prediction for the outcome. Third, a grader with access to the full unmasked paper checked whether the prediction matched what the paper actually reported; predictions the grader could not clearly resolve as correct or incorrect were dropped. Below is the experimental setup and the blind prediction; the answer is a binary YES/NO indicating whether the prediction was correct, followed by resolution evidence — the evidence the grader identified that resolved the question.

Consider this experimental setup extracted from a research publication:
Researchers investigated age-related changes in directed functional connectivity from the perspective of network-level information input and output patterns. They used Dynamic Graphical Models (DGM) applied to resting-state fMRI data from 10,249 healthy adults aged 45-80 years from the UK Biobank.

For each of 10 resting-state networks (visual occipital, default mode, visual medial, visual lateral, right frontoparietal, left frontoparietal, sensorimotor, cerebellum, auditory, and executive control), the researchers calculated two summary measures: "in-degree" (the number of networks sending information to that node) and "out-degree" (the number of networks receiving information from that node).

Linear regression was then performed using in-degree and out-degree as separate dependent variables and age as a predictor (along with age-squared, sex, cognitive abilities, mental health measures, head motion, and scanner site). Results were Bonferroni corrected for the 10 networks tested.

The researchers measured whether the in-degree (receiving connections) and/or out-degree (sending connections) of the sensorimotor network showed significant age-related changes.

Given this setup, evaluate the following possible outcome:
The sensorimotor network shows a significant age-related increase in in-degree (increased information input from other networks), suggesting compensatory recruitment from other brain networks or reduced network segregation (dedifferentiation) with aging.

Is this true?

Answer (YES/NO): NO